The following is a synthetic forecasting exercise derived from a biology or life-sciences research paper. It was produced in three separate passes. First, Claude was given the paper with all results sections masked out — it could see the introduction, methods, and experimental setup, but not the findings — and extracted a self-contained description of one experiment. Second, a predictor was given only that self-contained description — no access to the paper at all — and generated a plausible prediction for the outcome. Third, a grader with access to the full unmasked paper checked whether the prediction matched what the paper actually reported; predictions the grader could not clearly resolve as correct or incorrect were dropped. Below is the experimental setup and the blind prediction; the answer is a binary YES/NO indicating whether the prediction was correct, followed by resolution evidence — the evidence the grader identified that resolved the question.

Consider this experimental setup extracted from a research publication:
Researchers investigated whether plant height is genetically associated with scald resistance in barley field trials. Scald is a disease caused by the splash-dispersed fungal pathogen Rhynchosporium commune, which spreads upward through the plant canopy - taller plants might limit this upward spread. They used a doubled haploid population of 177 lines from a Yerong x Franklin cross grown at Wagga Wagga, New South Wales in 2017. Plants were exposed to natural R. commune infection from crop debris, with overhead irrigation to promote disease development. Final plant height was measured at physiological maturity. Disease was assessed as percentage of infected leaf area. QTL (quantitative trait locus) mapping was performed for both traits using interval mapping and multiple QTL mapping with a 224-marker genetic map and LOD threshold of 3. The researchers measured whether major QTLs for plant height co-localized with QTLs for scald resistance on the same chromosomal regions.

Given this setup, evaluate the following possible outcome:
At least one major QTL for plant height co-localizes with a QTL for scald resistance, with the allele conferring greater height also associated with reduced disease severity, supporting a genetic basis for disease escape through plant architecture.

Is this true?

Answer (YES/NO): NO